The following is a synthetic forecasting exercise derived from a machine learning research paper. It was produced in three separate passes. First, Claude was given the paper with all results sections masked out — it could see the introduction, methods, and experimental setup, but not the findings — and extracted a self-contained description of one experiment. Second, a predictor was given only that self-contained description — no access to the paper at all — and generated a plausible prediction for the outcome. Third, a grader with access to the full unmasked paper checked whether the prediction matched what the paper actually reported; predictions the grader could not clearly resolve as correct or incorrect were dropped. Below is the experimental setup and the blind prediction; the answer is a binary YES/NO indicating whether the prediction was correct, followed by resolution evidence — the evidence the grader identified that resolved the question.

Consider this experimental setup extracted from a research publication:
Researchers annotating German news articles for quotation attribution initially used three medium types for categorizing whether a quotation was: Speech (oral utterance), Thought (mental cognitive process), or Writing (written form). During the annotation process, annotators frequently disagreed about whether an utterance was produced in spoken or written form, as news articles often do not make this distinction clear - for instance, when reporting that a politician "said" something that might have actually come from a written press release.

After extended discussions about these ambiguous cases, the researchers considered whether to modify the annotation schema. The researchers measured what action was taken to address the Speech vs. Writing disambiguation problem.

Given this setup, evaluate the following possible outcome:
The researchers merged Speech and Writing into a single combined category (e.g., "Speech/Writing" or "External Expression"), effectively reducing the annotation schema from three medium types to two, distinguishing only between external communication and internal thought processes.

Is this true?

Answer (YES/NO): NO